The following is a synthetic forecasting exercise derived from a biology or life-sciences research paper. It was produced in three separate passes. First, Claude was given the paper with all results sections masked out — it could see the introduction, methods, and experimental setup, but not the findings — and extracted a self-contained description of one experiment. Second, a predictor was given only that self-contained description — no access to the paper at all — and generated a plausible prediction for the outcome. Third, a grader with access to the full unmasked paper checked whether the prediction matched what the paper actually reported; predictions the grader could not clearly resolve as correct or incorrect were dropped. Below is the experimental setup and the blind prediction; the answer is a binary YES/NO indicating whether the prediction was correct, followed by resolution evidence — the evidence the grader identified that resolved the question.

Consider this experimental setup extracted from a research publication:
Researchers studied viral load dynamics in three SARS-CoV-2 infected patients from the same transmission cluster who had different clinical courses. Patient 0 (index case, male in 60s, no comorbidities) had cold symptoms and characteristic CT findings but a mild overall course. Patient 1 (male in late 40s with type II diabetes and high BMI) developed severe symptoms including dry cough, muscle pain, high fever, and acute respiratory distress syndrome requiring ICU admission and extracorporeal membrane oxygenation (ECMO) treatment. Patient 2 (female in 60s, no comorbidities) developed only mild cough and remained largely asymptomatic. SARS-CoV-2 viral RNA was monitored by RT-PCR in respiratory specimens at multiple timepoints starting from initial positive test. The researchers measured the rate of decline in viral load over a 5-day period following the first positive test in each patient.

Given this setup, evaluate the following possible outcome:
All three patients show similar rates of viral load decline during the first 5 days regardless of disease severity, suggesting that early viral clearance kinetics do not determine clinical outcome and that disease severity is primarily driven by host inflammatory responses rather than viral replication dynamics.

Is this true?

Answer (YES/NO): NO